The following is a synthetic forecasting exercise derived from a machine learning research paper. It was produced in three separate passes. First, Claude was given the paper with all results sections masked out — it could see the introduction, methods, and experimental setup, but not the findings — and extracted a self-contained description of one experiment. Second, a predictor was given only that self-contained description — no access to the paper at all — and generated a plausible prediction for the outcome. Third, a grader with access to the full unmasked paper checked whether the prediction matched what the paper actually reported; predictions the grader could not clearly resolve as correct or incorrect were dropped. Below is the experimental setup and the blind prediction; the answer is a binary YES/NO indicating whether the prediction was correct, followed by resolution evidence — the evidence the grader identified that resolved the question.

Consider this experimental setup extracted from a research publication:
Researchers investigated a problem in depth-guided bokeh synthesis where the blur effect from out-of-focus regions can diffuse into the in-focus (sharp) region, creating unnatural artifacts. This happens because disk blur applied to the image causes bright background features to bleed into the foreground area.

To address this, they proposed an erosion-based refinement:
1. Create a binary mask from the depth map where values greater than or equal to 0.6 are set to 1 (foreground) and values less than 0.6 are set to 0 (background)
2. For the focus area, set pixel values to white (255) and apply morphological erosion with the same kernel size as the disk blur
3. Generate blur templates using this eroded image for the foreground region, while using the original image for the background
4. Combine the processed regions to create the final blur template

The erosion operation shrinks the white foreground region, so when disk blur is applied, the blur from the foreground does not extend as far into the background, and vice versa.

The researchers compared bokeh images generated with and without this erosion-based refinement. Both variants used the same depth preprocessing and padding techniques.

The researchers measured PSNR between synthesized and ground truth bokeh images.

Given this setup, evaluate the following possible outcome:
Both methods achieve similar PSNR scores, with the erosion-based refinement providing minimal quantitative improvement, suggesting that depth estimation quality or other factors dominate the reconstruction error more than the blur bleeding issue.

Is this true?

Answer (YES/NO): NO